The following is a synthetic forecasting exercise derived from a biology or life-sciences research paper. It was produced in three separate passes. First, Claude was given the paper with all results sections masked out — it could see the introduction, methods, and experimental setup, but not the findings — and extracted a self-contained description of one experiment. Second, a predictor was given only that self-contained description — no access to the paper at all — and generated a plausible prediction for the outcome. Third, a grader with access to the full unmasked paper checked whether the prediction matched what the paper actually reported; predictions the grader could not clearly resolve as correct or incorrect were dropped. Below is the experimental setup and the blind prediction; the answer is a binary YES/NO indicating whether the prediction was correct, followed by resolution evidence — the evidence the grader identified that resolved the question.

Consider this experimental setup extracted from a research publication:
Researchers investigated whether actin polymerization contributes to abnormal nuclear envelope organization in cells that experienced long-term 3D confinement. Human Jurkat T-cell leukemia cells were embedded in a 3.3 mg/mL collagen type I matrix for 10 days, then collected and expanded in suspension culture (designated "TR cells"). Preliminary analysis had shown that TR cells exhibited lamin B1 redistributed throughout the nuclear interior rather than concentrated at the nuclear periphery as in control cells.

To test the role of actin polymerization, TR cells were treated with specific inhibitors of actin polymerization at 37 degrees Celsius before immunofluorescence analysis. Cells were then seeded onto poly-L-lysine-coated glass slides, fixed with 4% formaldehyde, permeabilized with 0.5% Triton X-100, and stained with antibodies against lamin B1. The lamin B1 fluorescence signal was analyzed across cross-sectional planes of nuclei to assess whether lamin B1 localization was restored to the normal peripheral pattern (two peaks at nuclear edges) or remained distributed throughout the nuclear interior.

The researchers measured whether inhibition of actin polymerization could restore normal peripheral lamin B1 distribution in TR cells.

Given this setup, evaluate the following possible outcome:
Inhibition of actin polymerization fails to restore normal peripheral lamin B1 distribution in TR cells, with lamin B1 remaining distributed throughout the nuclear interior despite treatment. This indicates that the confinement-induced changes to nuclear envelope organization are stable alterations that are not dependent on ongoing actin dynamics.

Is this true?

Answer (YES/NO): NO